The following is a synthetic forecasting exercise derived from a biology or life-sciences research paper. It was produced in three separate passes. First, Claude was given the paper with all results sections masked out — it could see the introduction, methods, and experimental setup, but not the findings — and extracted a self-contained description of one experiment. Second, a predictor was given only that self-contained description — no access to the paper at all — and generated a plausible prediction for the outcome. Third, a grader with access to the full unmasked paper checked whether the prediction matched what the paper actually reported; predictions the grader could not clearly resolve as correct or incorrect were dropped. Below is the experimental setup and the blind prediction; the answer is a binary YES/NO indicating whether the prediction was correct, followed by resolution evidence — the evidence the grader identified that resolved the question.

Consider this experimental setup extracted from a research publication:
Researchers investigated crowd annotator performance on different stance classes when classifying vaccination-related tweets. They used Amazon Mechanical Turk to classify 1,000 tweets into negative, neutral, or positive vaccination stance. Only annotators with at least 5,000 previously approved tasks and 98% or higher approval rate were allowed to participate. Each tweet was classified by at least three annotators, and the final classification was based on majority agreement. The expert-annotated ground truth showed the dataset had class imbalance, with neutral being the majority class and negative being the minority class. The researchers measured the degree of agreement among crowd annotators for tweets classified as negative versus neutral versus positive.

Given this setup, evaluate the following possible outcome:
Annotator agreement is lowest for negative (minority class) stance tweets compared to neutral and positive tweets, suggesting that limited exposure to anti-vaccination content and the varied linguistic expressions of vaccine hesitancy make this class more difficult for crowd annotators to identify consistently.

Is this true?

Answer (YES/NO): YES